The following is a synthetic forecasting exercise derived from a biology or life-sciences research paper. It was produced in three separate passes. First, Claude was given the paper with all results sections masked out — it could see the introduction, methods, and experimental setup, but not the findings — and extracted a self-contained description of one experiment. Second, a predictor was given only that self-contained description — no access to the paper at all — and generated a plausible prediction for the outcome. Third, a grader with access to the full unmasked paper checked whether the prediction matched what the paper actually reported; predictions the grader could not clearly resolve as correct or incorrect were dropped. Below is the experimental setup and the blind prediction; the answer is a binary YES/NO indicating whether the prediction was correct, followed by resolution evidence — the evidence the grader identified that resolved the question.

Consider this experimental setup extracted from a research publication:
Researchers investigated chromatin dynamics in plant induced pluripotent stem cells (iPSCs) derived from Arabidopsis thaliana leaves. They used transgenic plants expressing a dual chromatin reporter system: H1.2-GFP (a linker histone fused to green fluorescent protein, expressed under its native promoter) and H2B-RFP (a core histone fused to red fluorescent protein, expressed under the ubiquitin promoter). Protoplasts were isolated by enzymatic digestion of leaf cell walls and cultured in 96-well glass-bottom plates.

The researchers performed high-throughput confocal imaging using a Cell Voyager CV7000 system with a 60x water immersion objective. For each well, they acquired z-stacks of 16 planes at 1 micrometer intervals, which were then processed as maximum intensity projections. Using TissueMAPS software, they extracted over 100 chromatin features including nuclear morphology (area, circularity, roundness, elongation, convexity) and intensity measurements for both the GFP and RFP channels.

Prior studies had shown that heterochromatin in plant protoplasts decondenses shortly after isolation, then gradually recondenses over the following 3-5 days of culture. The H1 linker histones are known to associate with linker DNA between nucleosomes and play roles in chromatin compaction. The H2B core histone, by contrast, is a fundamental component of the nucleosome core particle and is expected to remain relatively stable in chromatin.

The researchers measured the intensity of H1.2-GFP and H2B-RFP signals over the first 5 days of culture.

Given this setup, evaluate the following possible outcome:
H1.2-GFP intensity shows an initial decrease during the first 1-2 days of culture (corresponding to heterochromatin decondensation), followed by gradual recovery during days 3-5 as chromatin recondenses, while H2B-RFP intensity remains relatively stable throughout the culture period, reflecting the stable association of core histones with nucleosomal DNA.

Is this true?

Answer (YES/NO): NO